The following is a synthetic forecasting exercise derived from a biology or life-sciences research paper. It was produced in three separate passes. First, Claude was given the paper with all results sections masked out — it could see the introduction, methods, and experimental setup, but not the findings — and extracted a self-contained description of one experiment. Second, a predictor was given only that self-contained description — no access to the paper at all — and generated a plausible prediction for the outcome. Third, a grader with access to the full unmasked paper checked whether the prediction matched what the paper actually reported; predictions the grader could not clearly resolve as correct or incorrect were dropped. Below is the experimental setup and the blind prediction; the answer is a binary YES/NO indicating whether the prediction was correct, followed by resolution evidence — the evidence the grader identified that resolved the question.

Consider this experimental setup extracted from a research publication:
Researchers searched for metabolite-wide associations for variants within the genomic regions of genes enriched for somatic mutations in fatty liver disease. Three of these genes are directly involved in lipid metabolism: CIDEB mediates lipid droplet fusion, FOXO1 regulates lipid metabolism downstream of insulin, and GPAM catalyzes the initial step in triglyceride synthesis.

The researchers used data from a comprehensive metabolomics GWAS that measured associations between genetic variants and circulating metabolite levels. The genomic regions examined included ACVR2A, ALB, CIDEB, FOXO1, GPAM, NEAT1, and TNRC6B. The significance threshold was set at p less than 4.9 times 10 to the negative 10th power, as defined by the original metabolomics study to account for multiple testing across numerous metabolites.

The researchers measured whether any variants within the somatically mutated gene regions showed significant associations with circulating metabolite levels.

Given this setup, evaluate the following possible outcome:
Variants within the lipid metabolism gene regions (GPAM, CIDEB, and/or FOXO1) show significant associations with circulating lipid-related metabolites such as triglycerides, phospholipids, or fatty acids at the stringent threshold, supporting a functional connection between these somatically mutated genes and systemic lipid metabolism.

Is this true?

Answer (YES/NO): NO